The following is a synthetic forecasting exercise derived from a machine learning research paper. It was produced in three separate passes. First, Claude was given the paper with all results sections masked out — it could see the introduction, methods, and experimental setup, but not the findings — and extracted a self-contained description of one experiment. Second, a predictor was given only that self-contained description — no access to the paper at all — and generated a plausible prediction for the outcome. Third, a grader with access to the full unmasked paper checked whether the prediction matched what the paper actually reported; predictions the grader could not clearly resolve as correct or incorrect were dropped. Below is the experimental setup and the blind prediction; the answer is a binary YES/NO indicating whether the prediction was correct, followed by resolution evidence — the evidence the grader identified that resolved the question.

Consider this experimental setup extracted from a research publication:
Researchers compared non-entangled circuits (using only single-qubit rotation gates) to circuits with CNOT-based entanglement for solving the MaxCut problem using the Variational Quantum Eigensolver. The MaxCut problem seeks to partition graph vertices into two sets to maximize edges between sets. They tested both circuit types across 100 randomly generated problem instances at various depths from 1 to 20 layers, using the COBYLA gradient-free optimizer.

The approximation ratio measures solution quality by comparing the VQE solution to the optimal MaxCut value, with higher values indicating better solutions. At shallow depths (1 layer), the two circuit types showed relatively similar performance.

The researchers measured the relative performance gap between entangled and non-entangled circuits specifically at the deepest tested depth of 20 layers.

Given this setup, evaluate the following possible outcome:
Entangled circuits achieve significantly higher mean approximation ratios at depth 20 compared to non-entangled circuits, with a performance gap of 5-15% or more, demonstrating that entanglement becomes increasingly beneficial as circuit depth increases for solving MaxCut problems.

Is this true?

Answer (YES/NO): NO